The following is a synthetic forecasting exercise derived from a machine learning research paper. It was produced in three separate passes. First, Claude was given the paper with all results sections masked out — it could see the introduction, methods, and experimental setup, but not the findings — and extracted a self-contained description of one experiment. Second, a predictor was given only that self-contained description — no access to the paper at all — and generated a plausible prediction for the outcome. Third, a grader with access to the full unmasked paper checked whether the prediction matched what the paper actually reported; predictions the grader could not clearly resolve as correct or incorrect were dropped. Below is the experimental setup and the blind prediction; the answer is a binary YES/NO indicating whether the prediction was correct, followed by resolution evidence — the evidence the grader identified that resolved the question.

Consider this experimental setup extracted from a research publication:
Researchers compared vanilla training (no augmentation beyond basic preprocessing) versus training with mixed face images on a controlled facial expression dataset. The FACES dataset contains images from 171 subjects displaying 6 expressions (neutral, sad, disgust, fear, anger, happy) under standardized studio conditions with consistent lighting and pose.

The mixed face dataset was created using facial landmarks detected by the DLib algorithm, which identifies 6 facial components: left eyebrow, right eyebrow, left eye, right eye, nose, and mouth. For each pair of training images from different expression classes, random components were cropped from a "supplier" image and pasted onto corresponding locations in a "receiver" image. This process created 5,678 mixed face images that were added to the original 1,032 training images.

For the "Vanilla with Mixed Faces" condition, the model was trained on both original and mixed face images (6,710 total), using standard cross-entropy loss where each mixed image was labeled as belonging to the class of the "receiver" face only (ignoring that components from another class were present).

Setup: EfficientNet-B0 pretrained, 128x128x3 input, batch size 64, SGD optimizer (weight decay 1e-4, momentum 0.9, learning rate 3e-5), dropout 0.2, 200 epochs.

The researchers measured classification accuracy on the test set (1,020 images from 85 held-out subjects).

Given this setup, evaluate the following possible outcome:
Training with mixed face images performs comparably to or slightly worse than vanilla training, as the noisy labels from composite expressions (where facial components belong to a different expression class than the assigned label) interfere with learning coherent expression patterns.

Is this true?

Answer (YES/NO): NO